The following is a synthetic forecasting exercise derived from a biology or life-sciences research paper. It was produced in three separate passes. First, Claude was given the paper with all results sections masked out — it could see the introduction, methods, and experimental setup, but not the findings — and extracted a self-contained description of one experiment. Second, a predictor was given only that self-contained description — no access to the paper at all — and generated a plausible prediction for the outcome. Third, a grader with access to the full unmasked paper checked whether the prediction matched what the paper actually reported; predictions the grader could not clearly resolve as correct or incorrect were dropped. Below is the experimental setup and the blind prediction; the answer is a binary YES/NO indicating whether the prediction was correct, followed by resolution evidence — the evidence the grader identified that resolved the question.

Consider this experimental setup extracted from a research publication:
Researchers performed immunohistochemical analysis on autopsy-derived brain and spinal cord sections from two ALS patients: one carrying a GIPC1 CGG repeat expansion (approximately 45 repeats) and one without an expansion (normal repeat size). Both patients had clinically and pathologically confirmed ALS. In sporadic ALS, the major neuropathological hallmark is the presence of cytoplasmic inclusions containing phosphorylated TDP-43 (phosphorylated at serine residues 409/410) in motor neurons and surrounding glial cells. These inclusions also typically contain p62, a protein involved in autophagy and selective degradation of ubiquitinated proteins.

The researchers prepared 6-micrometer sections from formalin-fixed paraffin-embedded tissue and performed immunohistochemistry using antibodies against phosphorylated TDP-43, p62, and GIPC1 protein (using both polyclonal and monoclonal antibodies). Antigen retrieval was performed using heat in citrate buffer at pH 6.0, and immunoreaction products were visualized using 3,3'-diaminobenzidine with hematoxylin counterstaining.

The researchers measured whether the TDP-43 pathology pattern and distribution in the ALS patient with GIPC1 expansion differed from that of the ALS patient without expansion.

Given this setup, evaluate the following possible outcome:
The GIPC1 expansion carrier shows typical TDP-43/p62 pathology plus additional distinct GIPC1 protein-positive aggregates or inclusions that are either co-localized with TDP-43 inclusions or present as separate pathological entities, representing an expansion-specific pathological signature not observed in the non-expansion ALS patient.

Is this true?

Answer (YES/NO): NO